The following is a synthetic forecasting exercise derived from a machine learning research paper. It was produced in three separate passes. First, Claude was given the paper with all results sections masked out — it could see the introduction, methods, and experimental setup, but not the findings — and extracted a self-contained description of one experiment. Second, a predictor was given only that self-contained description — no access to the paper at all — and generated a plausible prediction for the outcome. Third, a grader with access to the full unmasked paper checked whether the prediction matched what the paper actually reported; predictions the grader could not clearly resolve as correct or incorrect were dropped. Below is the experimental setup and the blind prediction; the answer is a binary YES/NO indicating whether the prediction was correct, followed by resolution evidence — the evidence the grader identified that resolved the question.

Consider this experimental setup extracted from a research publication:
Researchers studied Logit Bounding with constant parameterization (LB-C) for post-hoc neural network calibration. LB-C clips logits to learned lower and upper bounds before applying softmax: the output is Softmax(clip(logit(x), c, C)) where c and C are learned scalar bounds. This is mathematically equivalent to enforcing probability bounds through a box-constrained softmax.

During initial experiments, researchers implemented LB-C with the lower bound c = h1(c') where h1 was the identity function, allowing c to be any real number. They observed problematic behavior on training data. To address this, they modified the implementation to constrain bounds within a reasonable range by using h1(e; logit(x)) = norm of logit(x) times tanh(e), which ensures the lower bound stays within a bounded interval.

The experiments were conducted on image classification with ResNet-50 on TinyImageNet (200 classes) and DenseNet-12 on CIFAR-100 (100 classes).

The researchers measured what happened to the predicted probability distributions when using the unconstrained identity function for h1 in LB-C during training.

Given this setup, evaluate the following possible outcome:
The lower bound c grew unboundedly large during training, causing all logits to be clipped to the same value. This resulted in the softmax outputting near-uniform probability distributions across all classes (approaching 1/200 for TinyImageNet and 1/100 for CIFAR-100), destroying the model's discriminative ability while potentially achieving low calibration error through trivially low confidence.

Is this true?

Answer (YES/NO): NO